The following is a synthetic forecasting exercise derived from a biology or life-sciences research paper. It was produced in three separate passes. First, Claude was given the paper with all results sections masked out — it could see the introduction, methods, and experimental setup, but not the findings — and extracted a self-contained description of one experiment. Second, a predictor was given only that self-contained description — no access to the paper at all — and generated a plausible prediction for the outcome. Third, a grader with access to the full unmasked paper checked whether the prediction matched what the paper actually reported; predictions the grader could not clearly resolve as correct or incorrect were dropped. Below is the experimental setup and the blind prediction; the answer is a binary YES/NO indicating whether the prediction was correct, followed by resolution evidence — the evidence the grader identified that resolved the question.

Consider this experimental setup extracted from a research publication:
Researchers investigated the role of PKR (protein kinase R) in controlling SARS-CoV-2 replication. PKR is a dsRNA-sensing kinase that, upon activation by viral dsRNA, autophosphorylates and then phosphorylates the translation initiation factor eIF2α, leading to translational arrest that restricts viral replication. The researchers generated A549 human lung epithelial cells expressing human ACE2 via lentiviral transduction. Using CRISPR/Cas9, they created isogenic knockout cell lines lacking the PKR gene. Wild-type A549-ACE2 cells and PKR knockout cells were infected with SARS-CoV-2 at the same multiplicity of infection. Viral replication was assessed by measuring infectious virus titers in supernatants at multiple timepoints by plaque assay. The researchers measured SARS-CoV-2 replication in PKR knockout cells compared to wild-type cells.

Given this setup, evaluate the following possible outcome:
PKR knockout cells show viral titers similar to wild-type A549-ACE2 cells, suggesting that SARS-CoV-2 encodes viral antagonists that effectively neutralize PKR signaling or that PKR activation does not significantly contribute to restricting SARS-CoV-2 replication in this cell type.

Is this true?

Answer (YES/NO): YES